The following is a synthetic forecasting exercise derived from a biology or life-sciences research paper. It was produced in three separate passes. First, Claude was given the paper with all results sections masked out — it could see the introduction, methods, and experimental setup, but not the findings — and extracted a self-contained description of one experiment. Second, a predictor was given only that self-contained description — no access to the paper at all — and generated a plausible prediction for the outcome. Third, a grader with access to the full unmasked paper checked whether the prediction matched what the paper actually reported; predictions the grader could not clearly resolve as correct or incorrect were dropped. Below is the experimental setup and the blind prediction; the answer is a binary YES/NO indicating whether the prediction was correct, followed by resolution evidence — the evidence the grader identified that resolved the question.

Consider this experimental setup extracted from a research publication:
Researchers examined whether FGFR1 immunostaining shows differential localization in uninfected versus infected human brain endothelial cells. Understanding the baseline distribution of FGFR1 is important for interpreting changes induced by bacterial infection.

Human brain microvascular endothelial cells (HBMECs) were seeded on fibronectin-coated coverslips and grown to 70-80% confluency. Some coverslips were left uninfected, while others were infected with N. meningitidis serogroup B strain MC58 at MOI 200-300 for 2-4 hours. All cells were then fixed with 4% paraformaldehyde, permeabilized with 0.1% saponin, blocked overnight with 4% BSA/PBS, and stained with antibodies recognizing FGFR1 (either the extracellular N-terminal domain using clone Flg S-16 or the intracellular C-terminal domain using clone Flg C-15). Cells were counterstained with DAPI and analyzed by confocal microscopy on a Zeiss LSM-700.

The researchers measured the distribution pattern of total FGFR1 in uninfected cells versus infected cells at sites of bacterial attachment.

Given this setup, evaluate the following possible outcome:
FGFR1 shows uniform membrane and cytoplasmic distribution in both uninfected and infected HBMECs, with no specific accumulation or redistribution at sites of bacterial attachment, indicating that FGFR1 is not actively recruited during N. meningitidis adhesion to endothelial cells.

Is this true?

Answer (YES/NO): NO